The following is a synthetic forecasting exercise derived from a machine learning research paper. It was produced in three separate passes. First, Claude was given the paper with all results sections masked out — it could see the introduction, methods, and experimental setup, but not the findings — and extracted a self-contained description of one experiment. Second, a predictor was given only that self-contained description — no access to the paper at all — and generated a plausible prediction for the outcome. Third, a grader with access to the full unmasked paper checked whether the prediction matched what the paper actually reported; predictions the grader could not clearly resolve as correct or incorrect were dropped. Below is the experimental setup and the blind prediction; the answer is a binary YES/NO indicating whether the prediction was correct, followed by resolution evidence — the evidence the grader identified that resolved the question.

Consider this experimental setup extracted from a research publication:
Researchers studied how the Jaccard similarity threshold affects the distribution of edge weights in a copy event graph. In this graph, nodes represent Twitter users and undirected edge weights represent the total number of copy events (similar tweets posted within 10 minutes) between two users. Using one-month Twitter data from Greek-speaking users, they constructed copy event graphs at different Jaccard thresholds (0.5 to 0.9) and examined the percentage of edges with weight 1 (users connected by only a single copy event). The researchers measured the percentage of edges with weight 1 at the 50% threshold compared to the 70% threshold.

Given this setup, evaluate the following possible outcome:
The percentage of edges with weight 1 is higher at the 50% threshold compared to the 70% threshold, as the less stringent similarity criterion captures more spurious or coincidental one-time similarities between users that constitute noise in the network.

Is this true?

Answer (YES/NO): YES